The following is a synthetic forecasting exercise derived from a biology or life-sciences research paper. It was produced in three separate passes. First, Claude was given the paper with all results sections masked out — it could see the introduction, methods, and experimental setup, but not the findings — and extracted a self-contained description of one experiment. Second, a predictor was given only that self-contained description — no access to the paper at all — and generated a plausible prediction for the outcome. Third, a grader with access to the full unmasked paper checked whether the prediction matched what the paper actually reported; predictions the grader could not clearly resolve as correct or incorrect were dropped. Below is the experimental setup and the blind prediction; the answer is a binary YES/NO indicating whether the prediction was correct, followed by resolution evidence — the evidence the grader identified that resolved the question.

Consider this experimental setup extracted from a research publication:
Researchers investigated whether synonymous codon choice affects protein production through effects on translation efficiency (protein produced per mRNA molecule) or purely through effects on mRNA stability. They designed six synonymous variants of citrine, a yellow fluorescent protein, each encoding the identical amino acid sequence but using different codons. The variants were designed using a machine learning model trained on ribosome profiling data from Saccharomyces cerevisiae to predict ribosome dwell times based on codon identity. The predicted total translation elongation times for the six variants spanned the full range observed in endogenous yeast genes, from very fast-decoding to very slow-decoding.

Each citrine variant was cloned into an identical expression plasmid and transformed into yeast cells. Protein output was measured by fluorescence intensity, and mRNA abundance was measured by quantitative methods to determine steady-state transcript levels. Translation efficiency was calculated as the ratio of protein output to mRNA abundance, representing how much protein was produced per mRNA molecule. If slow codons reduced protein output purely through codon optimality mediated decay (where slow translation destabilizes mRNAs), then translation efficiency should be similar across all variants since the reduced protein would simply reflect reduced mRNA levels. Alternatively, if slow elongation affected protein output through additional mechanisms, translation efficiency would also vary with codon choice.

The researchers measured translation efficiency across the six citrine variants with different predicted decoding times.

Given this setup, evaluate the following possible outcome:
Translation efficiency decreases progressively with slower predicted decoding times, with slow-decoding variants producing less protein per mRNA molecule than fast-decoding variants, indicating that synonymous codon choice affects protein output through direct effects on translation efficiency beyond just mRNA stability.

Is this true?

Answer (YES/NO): YES